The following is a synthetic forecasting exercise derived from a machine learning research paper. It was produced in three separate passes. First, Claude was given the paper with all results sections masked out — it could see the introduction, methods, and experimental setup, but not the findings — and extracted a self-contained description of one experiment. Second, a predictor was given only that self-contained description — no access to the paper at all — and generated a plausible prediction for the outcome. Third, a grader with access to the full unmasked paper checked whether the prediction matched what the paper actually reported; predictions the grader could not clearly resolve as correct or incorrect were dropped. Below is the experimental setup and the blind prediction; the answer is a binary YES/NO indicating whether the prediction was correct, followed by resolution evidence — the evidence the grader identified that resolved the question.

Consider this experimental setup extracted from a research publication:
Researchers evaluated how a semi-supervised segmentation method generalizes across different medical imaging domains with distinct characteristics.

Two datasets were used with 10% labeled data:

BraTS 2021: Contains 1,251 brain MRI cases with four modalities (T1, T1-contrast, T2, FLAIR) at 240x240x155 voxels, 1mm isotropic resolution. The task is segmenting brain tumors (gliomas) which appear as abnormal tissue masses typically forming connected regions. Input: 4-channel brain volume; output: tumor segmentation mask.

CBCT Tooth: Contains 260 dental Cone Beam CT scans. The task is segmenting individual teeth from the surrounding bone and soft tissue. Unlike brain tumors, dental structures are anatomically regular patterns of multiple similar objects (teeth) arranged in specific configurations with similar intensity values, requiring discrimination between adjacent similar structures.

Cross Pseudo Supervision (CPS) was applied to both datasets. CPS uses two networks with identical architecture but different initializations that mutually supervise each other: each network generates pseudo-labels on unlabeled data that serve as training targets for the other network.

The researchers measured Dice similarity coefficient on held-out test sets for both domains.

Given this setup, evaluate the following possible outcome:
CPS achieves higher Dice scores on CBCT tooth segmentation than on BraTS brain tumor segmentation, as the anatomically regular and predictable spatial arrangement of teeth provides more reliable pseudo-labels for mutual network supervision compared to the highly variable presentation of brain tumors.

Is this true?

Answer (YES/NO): NO